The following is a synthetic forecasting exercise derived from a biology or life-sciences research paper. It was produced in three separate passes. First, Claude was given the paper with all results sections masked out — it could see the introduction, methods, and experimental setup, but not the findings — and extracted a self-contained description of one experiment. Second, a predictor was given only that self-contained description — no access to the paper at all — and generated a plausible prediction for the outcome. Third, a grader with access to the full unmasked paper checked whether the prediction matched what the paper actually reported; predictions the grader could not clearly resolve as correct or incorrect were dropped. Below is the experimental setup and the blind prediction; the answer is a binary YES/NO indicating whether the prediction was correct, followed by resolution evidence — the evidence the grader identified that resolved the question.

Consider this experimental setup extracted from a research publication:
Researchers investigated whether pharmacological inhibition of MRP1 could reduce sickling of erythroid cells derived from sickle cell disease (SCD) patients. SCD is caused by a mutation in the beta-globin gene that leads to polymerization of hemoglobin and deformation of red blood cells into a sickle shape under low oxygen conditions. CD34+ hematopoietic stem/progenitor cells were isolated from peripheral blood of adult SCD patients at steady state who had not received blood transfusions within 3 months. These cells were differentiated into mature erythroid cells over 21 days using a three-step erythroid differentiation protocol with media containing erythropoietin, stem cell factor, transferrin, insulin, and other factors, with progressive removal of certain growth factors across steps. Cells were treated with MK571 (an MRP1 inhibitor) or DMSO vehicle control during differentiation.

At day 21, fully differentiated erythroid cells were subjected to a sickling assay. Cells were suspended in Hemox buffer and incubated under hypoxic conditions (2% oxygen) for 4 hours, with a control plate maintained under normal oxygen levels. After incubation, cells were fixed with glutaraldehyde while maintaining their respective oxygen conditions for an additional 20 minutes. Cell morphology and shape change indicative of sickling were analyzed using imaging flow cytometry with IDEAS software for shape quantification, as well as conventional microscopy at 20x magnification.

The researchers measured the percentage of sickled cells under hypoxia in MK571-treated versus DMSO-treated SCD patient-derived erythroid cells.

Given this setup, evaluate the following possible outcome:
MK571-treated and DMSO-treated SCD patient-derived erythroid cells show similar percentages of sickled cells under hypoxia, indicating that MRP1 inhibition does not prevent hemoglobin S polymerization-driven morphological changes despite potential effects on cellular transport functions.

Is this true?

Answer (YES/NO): NO